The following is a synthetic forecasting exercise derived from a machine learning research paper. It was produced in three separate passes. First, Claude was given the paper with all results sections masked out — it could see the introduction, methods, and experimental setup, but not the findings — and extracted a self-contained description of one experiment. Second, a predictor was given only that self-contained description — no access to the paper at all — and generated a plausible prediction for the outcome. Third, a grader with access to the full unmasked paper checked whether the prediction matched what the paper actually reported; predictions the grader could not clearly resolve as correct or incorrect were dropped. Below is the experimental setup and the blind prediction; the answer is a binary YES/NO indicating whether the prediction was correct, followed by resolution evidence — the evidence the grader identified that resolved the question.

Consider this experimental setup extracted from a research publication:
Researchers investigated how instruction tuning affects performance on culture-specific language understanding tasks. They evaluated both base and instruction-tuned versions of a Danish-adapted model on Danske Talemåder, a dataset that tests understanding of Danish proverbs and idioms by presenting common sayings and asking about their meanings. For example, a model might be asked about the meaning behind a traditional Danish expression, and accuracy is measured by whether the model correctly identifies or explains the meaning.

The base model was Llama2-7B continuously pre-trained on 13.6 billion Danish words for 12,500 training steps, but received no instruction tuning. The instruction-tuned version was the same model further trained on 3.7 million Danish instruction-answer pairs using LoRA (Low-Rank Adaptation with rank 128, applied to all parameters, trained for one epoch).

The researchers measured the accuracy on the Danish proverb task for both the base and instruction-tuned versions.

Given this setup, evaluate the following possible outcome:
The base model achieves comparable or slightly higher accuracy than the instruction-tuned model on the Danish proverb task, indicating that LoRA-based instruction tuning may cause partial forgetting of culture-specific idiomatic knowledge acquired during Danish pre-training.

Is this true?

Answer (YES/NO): NO